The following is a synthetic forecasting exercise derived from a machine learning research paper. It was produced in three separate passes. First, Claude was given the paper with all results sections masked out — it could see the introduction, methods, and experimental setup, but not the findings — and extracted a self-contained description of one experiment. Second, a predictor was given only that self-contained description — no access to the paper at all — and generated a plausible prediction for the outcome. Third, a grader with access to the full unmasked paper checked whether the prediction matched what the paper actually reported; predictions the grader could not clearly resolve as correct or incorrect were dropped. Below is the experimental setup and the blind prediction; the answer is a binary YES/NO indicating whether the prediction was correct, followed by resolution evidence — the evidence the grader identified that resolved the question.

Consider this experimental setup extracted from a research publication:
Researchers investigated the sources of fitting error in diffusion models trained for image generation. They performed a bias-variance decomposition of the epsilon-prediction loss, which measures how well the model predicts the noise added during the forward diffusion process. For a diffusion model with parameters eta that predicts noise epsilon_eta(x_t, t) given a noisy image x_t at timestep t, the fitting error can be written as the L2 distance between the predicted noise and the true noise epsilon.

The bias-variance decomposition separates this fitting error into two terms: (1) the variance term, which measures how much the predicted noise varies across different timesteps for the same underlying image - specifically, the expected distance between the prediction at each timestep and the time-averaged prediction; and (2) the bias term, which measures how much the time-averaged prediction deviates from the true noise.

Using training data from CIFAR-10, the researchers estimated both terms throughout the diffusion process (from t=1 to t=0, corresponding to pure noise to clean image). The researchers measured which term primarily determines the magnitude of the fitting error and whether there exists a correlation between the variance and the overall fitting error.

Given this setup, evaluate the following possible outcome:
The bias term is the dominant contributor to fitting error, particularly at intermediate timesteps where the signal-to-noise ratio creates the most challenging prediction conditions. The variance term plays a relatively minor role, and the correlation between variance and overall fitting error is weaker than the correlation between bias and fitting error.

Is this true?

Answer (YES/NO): NO